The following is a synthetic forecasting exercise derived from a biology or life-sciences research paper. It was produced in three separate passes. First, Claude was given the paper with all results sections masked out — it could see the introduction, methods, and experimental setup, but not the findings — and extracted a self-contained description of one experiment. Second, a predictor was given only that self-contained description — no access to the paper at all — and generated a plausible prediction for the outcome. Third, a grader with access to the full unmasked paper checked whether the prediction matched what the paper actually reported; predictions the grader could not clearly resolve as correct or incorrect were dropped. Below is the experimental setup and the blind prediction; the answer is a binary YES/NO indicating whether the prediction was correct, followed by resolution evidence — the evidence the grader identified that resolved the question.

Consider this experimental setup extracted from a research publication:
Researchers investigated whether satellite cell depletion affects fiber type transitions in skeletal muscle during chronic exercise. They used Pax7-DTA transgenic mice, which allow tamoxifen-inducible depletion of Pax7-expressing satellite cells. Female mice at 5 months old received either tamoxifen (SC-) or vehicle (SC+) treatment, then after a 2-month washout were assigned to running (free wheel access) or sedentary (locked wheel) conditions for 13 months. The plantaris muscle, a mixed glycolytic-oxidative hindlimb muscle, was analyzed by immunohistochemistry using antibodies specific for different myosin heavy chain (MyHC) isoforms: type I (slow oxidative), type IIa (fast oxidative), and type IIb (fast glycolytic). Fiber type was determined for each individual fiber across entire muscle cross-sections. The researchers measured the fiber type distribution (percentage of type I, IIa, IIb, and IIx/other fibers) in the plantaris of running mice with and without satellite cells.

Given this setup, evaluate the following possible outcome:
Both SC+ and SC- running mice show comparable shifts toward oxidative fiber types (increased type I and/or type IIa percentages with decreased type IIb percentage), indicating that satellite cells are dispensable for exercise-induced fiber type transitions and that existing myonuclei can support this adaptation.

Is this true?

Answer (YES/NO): YES